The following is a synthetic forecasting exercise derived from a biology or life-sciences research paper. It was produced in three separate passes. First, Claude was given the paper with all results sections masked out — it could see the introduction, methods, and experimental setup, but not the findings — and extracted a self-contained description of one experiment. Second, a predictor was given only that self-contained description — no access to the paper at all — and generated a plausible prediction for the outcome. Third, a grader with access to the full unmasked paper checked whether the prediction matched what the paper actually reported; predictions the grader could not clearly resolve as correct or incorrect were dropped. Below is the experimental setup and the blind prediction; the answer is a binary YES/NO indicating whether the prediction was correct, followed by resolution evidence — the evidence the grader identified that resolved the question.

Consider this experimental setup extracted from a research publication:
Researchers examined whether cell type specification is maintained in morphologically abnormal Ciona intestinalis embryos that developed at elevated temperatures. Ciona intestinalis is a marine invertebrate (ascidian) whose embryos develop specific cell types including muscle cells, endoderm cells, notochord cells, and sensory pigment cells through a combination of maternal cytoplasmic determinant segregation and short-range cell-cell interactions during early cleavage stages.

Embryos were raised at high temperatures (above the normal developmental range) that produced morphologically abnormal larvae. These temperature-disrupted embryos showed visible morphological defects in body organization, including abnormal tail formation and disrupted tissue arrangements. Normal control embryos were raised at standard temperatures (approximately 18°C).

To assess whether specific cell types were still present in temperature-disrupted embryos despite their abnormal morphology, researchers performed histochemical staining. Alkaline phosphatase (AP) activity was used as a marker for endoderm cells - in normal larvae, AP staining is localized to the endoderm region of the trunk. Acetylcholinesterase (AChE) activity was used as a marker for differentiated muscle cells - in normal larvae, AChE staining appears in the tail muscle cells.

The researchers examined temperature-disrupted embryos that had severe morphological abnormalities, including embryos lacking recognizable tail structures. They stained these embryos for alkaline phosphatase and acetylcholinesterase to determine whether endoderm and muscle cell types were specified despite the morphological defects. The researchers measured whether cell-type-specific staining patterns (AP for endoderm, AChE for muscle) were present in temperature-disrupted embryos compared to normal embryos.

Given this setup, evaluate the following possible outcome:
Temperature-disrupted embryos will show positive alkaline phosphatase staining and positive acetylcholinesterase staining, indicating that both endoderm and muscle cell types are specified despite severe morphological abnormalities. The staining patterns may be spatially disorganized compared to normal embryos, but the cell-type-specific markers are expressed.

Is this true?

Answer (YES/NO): YES